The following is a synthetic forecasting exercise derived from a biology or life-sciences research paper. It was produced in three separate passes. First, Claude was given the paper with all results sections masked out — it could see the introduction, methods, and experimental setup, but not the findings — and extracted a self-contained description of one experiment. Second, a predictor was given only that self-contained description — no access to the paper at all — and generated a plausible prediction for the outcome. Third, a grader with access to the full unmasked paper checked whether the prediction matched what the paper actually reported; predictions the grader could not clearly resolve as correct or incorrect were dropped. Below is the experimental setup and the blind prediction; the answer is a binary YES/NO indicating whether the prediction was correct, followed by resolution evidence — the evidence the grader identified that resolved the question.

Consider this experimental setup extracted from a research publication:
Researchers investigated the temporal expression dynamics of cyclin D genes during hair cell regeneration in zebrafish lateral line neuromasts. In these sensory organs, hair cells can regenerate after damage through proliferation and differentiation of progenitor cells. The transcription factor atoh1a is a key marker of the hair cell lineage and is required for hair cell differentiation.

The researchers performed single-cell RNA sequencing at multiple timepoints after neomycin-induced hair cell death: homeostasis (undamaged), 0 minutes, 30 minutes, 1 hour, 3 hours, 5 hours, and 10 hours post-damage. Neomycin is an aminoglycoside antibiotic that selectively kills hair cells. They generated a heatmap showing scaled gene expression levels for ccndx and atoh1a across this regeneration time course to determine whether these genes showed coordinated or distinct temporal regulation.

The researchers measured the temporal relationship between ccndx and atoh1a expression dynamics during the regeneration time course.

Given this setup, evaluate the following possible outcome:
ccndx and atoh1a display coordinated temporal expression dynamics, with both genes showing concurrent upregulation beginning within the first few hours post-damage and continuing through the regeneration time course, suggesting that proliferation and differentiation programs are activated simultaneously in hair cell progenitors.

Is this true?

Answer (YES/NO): YES